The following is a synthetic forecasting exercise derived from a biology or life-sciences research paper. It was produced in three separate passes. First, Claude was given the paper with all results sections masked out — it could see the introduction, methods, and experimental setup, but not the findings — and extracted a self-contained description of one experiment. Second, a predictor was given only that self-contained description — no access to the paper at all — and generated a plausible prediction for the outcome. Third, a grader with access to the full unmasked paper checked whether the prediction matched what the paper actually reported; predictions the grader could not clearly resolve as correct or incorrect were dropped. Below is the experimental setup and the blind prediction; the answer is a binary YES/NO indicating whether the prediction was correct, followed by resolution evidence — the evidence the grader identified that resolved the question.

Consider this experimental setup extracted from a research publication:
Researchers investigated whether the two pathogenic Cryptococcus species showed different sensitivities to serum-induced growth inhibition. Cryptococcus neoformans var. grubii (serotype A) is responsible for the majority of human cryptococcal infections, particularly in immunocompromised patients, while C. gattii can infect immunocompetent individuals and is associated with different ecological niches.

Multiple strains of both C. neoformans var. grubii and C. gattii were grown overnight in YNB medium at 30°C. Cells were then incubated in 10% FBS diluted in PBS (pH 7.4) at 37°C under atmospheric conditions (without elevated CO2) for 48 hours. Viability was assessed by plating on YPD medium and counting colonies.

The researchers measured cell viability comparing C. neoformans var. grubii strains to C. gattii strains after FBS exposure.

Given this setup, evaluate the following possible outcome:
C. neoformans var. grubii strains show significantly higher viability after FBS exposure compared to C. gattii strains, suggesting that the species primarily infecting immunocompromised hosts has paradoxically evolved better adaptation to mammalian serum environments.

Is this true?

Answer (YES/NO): NO